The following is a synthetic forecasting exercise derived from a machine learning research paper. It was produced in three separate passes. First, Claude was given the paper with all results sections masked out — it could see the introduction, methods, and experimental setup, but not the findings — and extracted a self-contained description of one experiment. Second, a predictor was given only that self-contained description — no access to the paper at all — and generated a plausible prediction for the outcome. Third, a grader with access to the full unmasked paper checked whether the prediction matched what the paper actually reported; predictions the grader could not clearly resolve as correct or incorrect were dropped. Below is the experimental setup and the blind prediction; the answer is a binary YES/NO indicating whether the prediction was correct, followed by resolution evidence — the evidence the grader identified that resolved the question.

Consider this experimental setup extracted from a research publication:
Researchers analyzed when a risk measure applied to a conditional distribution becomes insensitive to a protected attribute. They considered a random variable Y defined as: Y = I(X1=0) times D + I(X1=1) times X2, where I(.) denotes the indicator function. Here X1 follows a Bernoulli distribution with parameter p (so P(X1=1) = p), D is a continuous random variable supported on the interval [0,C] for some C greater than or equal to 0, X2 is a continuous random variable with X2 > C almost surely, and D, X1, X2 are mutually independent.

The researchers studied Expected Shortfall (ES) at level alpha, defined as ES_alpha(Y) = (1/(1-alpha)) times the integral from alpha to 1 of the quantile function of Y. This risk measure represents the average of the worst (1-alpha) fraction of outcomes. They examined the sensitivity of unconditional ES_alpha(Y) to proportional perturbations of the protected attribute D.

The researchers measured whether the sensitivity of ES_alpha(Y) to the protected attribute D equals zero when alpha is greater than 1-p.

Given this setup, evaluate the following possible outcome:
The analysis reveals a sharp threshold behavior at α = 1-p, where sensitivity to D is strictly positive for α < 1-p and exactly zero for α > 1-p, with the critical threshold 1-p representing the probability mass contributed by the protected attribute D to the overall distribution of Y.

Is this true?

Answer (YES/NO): YES